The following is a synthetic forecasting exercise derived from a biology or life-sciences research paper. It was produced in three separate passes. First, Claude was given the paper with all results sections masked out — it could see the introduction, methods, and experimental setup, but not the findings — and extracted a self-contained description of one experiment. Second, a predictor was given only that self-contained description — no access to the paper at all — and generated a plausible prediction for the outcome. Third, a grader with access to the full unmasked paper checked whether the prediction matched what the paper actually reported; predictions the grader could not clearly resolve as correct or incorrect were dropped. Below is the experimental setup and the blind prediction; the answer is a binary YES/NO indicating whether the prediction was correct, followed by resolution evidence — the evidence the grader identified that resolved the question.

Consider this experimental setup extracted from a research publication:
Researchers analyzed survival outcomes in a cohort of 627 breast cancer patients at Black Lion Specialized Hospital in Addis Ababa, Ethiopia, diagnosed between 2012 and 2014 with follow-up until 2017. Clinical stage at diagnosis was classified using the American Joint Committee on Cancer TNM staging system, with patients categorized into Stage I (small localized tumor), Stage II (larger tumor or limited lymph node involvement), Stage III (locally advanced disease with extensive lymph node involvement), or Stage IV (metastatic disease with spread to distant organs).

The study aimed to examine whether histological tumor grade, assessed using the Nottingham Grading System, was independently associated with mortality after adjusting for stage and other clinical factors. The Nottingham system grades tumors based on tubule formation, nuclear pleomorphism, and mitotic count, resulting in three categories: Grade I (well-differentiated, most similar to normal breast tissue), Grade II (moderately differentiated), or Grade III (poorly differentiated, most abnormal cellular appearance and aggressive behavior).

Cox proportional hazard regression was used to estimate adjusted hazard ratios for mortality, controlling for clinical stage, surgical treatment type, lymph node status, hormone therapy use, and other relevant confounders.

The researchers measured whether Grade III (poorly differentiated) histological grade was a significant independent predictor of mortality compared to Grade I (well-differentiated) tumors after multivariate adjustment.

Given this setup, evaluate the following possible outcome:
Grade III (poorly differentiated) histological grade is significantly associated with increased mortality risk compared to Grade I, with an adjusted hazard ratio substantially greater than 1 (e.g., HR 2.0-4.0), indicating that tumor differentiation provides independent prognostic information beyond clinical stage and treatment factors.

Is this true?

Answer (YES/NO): YES